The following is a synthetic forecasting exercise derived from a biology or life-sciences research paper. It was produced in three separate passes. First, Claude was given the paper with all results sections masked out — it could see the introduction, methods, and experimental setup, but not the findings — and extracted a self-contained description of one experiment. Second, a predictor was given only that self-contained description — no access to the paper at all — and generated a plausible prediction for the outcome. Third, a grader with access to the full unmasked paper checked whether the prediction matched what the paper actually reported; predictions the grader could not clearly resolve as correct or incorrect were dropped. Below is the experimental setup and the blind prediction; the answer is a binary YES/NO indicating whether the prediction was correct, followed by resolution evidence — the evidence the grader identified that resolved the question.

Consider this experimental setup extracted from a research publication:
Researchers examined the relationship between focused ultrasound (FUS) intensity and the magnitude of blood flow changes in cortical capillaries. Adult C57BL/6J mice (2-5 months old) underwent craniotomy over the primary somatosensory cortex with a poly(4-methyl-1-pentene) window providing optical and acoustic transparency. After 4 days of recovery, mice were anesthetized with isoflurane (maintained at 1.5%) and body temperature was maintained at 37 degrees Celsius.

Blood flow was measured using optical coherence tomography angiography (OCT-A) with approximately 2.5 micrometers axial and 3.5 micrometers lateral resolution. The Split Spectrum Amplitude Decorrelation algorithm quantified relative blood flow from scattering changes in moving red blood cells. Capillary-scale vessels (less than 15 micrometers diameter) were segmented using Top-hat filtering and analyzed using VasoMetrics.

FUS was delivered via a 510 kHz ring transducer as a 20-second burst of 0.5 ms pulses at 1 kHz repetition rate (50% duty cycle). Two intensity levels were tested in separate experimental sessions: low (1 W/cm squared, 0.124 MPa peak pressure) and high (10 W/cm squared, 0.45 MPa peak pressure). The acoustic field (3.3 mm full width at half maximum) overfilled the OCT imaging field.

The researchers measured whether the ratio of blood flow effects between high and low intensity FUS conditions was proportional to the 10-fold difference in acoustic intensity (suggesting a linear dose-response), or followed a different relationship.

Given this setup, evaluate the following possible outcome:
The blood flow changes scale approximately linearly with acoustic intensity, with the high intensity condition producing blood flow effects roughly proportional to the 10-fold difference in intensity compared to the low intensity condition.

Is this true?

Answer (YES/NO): NO